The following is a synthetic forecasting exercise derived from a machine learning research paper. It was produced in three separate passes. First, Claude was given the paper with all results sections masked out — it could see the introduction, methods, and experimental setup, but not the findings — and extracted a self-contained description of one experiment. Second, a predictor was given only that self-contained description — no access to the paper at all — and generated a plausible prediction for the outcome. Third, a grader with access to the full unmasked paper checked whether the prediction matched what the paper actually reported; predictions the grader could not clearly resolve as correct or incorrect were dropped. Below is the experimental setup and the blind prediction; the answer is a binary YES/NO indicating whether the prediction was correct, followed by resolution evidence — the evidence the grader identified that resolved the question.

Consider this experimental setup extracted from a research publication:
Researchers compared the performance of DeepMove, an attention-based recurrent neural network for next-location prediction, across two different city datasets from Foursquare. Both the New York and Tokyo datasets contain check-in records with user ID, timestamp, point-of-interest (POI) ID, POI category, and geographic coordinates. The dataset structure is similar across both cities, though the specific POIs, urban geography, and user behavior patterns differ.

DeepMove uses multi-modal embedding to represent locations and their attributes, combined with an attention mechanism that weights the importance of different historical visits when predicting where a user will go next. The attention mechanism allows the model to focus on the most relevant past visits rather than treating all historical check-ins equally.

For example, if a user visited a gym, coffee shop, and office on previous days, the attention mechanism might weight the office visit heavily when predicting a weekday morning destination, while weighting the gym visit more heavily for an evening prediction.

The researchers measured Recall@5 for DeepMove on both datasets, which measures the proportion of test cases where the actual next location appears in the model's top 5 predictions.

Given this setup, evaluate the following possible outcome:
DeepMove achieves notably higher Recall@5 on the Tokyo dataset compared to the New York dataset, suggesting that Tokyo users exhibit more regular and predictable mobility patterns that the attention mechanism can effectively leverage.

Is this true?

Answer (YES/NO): NO